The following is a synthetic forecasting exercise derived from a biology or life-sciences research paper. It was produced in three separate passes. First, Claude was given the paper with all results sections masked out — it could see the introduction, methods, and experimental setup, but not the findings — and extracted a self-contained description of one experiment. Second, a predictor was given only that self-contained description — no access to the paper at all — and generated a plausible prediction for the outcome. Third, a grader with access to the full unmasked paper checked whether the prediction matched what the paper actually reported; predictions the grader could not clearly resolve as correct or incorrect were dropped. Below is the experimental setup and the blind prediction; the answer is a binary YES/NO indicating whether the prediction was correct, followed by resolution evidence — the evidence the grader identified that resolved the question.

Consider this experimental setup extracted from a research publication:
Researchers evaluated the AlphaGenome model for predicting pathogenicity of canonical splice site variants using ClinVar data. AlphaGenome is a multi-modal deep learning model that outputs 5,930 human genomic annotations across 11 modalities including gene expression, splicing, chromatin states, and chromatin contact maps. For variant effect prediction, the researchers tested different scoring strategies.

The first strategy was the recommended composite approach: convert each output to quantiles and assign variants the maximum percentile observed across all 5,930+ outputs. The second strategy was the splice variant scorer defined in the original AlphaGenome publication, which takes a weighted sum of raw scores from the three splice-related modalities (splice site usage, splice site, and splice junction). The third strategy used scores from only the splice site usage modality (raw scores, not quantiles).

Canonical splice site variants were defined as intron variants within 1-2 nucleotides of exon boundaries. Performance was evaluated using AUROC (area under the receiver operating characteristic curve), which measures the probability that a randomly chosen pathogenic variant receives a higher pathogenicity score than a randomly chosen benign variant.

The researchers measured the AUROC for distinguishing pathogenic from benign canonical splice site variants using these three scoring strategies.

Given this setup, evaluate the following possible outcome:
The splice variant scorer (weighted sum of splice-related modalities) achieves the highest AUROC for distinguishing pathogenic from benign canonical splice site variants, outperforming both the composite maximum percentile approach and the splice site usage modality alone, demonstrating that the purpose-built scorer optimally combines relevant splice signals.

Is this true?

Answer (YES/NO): NO